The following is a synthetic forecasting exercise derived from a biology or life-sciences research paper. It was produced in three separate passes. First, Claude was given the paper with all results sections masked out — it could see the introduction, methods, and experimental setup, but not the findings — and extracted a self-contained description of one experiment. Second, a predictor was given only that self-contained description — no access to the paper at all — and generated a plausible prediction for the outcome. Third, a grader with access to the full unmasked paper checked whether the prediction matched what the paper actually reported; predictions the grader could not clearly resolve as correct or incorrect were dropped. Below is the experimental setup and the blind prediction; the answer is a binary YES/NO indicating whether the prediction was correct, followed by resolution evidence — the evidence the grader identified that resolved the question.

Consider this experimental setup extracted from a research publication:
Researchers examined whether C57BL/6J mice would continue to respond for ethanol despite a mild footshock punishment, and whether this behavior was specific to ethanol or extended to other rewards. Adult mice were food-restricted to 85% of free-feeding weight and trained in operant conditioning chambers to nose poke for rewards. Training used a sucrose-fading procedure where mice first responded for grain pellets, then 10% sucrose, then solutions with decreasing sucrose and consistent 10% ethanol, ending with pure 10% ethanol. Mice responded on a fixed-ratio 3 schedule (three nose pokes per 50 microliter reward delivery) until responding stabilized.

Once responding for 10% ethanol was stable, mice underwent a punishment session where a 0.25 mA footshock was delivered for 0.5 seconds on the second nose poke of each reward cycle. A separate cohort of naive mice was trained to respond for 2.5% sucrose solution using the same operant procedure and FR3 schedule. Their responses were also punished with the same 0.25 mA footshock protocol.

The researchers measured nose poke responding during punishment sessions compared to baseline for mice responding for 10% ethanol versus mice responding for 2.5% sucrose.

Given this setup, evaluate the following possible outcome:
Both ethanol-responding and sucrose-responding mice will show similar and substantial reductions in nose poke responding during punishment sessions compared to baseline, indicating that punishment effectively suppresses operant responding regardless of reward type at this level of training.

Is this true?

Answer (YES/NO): NO